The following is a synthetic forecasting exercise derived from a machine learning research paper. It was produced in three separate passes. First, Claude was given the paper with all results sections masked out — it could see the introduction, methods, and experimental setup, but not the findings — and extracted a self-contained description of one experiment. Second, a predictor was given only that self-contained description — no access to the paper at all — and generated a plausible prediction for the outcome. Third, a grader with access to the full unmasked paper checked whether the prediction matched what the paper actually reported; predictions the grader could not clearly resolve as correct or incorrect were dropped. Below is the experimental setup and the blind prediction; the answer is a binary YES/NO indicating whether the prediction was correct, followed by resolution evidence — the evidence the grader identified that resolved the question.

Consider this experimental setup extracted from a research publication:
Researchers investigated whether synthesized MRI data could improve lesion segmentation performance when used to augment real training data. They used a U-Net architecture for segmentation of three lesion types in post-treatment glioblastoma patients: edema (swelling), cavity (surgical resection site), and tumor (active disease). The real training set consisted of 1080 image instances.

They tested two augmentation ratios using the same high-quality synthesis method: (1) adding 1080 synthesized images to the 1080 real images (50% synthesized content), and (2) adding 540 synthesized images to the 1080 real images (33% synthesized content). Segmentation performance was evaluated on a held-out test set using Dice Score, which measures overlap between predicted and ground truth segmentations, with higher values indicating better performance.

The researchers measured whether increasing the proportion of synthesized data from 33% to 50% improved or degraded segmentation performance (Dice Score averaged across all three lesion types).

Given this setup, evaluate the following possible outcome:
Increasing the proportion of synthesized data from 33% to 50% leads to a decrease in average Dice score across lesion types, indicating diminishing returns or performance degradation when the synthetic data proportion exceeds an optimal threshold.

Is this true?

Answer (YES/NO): NO